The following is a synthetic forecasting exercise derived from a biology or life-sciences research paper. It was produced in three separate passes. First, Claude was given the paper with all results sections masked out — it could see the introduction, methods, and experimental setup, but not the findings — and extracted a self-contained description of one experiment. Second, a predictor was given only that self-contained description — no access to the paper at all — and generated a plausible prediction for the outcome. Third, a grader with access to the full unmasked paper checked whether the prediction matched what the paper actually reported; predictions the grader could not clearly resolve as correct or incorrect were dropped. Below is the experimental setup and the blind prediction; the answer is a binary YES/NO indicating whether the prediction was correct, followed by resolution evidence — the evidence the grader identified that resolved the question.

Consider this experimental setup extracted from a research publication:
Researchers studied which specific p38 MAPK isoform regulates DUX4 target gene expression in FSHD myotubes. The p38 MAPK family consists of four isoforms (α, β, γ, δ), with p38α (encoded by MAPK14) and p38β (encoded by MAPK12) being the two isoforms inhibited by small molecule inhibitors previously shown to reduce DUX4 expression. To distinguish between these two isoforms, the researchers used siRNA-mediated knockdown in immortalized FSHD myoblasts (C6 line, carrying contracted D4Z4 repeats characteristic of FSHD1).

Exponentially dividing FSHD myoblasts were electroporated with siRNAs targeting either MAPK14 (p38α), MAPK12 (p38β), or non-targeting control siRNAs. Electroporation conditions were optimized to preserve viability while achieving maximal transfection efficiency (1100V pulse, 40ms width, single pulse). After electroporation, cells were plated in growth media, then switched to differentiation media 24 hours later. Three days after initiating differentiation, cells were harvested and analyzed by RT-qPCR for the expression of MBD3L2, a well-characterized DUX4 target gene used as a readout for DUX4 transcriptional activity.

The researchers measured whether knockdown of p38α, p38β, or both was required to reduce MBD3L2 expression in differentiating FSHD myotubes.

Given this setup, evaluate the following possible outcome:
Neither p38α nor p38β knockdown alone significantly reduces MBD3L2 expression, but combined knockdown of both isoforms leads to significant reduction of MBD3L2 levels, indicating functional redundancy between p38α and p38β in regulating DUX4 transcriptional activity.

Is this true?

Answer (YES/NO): NO